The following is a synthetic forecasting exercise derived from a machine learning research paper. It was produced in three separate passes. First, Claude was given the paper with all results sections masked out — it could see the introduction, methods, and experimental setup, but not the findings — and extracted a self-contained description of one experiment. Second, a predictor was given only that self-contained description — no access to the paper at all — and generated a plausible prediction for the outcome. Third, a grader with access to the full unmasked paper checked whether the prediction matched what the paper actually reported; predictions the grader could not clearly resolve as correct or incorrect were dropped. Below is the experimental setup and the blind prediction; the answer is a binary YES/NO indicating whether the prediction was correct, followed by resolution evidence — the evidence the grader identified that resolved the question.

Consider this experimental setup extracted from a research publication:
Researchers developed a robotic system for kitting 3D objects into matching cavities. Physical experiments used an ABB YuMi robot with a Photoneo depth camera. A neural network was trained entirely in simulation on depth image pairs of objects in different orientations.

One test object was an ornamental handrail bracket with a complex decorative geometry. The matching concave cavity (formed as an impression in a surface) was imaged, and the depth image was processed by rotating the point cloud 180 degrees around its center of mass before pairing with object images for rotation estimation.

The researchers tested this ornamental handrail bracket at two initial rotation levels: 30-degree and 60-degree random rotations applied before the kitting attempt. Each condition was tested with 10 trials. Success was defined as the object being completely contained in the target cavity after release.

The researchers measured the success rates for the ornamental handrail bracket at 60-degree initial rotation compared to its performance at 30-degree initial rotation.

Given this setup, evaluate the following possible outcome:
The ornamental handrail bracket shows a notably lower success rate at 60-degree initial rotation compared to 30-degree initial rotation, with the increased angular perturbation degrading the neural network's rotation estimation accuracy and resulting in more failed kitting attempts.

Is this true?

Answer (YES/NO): YES